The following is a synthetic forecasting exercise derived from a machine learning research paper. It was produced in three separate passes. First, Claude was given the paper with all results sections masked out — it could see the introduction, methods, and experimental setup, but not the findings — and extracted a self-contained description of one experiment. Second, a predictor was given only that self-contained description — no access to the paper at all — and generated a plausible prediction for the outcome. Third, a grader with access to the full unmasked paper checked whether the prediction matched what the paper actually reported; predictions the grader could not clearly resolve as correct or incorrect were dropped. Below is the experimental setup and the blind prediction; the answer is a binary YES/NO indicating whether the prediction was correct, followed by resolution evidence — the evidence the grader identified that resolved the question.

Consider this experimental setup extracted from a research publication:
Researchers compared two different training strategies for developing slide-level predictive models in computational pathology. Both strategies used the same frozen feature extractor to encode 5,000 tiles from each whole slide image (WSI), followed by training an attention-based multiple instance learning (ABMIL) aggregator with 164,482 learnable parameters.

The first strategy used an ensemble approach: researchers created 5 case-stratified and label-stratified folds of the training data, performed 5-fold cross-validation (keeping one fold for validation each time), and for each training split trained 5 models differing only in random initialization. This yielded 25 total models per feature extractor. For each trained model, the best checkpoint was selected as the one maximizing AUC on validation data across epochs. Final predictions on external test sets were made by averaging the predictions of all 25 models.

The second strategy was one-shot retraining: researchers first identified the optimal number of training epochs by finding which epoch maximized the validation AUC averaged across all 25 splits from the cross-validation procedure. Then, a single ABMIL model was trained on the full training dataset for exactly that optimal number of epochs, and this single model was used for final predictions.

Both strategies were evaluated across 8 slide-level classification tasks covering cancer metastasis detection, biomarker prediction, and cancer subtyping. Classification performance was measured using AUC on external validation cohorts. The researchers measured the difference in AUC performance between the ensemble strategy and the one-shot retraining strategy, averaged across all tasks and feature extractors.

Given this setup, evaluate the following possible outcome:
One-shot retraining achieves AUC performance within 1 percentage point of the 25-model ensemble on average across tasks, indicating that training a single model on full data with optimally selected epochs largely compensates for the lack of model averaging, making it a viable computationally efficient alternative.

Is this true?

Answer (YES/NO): NO